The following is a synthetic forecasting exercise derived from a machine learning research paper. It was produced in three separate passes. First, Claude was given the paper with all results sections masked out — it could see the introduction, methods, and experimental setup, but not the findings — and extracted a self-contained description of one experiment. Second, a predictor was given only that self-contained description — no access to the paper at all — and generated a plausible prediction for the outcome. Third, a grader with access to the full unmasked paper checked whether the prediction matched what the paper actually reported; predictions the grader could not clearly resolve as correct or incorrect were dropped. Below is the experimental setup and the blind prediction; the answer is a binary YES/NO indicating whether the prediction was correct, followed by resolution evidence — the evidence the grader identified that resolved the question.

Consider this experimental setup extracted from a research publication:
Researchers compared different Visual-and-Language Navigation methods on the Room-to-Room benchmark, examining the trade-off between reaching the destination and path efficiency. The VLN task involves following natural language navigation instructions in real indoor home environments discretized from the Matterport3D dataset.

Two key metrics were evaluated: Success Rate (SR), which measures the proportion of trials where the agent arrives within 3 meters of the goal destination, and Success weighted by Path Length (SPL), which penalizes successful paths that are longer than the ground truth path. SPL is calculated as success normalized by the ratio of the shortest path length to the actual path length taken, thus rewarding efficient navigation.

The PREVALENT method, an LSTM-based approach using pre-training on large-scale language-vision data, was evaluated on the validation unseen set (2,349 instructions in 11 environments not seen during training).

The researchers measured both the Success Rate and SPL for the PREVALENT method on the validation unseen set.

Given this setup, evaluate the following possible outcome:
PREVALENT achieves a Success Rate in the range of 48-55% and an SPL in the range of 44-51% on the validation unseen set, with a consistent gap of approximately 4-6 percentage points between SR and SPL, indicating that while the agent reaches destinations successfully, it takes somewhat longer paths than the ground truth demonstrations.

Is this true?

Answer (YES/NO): NO